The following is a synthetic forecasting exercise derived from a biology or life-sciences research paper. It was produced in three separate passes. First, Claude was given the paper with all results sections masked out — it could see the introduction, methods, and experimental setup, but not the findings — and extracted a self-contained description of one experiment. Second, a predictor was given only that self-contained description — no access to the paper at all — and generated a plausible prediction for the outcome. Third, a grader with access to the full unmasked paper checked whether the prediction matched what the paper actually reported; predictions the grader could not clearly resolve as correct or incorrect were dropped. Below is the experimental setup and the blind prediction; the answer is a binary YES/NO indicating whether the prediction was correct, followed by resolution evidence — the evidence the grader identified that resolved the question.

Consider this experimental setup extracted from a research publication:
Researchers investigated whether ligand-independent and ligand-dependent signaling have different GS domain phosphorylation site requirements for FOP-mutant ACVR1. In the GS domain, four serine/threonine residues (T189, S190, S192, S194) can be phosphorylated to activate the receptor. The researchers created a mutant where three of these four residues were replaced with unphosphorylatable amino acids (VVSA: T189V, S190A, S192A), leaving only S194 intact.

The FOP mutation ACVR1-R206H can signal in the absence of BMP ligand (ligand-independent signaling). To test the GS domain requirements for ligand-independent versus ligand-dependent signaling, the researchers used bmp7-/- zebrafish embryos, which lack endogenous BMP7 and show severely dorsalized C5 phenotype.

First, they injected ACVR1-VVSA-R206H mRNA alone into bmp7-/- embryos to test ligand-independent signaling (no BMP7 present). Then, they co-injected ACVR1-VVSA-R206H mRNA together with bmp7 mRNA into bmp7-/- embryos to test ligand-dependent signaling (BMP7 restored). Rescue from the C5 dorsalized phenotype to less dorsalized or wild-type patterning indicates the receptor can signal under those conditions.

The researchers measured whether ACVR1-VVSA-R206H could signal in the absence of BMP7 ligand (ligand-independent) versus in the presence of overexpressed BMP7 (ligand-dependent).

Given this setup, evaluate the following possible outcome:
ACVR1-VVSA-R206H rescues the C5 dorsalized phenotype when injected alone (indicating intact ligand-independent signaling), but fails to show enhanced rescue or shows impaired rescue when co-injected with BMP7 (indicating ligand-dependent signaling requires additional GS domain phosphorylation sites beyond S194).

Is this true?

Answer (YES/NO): NO